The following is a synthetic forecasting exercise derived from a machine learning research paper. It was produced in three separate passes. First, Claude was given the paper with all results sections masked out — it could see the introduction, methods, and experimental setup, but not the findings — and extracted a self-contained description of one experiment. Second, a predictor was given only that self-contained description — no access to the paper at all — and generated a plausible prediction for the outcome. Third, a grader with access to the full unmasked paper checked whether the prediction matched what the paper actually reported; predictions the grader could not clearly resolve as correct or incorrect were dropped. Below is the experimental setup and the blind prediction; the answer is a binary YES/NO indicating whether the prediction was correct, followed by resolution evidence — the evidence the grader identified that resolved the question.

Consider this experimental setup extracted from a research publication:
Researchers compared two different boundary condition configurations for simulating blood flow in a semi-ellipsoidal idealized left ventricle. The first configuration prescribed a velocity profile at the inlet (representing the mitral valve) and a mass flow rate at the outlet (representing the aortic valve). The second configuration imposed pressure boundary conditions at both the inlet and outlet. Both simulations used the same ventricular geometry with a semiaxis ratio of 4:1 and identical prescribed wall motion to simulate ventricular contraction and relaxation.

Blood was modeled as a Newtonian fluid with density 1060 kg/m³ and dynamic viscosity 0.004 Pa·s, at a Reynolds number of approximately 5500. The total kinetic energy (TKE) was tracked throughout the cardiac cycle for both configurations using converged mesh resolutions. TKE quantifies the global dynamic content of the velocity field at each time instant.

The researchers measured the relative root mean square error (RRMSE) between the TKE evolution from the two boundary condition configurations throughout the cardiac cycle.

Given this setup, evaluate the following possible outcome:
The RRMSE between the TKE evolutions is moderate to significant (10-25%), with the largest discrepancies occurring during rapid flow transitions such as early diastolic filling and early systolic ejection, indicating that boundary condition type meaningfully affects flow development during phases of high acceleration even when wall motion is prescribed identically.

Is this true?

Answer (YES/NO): NO